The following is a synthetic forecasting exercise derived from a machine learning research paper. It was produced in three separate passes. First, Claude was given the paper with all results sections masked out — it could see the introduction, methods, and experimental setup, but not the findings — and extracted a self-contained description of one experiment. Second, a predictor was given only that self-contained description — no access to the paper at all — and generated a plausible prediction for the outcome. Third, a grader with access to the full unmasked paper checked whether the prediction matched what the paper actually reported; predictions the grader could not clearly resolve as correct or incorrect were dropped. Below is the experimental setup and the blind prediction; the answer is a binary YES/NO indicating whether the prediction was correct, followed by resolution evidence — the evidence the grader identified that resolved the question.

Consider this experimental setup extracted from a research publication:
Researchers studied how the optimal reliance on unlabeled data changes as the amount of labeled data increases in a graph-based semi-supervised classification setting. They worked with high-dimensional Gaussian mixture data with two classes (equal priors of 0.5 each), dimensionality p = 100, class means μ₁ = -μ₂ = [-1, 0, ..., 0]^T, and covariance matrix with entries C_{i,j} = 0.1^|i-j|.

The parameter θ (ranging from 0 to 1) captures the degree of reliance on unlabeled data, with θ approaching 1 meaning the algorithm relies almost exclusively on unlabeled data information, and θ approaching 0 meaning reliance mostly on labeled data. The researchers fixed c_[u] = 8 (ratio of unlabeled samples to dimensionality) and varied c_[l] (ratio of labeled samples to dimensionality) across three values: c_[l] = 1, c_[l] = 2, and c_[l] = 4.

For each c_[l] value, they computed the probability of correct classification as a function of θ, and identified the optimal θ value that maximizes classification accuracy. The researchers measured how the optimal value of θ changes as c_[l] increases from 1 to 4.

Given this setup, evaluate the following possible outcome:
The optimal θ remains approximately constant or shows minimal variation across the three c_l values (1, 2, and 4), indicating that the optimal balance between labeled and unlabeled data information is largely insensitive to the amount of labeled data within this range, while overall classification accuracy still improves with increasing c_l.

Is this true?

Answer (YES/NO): NO